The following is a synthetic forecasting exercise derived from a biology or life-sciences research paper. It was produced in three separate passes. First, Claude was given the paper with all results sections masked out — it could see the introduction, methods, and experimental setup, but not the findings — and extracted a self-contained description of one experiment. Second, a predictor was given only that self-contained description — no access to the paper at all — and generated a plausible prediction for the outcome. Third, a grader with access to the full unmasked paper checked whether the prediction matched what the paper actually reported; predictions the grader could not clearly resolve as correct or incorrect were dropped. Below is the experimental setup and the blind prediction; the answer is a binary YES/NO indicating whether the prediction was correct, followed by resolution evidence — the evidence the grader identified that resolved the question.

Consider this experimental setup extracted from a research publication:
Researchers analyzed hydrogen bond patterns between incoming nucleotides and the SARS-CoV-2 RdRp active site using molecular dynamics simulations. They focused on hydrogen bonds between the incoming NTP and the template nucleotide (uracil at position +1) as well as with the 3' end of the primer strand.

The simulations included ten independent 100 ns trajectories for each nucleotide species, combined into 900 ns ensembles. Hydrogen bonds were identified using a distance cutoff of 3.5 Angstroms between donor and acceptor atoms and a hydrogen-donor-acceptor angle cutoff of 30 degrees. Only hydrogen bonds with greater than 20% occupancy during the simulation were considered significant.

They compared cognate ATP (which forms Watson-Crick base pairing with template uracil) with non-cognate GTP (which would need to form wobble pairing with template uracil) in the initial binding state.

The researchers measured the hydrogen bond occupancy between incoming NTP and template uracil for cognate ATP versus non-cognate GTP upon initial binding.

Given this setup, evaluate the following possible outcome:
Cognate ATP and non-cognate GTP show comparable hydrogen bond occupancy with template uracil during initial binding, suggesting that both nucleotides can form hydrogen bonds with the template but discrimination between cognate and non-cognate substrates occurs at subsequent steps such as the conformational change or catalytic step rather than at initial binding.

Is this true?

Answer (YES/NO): NO